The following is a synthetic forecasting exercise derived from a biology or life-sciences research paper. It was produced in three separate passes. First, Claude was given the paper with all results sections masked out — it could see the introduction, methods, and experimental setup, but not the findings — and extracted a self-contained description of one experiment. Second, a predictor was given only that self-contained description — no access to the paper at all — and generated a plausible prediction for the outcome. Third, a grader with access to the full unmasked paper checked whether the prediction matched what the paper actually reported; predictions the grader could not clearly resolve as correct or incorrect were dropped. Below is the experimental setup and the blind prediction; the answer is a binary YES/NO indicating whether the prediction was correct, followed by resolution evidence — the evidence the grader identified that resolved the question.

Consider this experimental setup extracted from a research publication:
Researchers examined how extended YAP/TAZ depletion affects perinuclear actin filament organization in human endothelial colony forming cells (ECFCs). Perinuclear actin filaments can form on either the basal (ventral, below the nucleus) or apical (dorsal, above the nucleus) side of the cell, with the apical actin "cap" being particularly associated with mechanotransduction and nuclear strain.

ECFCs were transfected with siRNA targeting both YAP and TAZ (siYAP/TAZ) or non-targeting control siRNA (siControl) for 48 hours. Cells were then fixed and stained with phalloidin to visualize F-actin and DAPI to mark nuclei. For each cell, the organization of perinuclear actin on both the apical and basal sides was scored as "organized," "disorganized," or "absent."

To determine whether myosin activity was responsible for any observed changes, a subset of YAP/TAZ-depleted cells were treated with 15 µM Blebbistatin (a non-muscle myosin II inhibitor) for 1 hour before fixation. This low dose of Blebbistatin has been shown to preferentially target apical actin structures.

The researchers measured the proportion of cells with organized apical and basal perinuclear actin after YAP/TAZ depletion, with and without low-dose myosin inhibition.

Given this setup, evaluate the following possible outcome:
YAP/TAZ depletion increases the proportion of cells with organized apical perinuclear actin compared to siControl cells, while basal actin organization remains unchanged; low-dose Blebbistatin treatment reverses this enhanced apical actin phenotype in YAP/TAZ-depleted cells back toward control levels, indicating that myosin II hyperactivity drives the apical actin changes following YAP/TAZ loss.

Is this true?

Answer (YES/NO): NO